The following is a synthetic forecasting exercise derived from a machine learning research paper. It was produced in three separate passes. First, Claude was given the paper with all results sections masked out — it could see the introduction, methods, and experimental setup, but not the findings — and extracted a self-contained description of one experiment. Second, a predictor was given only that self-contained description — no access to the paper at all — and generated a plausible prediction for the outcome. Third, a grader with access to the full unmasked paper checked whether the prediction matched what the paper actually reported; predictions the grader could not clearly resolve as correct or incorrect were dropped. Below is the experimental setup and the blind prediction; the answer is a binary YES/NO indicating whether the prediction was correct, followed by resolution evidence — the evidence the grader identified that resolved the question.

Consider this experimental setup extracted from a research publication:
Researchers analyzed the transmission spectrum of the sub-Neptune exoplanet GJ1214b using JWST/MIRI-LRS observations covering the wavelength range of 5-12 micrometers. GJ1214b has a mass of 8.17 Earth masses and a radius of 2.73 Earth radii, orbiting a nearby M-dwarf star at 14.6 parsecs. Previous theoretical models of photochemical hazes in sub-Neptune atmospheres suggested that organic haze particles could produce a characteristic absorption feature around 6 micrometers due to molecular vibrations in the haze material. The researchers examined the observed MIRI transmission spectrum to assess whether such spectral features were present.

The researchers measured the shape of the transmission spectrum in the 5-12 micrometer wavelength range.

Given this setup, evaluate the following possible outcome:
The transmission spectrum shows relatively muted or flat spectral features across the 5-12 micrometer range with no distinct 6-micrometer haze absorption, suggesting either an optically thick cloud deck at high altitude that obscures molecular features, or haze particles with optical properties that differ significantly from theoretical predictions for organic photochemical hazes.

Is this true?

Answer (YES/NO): NO